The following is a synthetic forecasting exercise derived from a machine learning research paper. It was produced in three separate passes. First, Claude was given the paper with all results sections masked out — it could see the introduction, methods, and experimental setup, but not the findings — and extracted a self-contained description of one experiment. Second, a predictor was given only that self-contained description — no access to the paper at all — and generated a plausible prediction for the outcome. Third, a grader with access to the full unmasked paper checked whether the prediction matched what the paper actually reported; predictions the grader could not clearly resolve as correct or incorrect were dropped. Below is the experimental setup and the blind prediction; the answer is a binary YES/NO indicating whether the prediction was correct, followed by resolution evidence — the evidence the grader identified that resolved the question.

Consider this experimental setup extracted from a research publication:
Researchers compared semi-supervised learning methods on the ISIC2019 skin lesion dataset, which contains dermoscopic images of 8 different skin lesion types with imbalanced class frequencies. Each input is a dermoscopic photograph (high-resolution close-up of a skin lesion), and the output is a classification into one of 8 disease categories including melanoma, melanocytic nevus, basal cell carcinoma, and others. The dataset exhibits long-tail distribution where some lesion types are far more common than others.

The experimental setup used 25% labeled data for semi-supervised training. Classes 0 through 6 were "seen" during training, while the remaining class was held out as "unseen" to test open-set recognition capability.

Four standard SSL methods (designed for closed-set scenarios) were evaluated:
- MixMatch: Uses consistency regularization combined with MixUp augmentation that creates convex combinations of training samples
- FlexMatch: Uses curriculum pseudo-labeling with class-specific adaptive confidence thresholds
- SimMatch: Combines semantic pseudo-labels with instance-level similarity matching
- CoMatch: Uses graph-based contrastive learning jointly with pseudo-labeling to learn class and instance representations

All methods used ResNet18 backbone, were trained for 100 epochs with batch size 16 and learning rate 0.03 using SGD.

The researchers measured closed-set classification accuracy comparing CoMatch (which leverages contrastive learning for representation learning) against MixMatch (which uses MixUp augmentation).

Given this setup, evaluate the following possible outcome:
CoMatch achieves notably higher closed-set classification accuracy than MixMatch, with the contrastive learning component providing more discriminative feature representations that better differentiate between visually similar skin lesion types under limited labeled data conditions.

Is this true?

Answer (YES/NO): NO